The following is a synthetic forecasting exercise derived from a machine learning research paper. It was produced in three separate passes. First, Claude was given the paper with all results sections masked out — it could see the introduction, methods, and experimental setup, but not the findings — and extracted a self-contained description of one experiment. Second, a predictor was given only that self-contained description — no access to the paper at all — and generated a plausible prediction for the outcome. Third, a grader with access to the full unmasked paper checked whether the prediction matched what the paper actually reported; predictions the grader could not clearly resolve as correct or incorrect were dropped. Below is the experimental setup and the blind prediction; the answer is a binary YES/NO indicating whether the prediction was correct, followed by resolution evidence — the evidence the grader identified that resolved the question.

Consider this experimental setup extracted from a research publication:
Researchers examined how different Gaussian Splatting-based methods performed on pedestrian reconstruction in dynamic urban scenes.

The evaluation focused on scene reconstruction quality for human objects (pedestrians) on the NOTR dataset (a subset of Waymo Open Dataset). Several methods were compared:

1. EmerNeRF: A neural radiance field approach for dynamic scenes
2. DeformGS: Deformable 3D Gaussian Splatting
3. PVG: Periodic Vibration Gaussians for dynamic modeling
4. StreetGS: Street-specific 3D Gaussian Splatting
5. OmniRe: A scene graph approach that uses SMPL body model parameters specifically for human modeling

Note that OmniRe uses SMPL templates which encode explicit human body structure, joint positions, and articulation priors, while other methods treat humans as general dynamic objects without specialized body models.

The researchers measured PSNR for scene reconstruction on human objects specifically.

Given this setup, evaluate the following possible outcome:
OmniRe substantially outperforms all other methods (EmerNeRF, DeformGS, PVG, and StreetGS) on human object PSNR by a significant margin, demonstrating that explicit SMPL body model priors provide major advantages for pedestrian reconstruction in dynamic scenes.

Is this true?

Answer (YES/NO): YES